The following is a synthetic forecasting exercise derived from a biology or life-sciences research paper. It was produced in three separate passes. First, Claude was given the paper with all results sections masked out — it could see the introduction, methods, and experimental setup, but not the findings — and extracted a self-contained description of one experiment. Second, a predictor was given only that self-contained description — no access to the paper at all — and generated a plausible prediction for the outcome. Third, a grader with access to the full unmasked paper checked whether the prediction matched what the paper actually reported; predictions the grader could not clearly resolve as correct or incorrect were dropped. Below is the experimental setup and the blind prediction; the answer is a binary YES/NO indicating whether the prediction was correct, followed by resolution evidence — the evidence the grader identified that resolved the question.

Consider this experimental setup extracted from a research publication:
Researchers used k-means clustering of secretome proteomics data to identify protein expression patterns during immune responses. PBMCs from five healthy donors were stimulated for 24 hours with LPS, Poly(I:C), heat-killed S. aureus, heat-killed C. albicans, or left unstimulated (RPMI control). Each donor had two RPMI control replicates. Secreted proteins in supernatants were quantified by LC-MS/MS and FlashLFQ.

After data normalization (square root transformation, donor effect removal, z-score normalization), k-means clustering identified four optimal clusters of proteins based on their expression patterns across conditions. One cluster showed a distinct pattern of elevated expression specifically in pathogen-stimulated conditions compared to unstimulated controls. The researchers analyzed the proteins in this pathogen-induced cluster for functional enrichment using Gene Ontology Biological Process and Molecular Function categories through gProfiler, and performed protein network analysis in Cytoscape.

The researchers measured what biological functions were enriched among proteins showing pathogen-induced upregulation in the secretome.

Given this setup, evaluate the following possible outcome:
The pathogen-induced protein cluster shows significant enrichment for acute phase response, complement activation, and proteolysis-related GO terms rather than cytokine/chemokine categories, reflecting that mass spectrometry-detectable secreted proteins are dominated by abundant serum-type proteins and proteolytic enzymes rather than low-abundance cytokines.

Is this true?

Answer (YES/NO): NO